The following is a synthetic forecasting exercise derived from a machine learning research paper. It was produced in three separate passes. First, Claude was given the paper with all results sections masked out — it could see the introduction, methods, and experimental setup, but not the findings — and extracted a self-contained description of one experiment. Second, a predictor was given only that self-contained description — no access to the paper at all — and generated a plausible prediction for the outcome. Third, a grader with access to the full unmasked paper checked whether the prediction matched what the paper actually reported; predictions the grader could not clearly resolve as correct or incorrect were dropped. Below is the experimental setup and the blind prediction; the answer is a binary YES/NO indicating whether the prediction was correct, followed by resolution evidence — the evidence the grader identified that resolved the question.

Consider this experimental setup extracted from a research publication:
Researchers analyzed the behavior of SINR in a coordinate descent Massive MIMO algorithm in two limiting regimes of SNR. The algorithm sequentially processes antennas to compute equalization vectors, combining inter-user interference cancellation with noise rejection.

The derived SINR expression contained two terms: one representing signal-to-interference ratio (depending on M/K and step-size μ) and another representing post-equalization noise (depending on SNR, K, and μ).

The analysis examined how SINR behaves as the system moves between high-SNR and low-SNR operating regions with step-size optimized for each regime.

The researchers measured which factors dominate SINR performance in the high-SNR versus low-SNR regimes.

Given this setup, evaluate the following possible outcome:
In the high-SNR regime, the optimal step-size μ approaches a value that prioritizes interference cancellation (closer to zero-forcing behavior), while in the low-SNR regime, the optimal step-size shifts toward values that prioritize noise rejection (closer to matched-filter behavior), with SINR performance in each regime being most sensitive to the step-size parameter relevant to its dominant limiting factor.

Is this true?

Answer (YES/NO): NO